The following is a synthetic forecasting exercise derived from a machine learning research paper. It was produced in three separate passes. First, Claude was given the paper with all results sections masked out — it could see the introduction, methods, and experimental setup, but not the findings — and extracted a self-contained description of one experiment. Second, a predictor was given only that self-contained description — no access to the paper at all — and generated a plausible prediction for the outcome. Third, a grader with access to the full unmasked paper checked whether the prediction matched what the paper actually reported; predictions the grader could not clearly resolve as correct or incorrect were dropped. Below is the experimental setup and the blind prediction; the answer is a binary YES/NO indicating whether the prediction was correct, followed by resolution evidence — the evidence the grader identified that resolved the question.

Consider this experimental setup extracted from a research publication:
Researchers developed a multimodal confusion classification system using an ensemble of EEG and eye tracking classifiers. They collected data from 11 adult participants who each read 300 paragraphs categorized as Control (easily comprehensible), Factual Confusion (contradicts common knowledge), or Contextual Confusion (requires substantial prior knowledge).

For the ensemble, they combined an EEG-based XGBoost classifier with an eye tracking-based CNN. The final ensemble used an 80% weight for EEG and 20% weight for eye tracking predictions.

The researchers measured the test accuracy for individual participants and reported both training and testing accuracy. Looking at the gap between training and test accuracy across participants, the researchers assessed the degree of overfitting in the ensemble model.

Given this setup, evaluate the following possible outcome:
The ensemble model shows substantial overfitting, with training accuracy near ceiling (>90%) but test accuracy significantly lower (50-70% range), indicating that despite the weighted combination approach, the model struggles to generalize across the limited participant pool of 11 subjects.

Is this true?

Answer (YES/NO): NO